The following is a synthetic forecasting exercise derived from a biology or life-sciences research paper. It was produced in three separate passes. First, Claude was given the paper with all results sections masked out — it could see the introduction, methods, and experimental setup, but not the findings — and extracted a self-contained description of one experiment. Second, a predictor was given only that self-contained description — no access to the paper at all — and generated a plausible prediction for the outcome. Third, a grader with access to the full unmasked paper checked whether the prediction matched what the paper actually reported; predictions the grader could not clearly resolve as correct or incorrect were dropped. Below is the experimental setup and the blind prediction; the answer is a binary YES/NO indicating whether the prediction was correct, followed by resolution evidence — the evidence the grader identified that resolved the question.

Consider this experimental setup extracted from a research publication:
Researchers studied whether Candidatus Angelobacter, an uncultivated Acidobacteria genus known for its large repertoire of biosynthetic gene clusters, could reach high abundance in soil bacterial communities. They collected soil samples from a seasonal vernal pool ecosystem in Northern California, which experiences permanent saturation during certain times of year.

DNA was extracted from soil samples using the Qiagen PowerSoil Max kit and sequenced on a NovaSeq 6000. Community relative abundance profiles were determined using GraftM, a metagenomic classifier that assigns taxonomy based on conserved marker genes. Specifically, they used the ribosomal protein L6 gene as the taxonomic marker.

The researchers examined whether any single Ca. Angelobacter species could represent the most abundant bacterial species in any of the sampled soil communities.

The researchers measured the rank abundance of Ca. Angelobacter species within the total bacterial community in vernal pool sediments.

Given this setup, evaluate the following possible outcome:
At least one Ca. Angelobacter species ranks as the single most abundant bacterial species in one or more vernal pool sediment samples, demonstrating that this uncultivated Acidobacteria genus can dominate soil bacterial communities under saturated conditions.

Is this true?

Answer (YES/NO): YES